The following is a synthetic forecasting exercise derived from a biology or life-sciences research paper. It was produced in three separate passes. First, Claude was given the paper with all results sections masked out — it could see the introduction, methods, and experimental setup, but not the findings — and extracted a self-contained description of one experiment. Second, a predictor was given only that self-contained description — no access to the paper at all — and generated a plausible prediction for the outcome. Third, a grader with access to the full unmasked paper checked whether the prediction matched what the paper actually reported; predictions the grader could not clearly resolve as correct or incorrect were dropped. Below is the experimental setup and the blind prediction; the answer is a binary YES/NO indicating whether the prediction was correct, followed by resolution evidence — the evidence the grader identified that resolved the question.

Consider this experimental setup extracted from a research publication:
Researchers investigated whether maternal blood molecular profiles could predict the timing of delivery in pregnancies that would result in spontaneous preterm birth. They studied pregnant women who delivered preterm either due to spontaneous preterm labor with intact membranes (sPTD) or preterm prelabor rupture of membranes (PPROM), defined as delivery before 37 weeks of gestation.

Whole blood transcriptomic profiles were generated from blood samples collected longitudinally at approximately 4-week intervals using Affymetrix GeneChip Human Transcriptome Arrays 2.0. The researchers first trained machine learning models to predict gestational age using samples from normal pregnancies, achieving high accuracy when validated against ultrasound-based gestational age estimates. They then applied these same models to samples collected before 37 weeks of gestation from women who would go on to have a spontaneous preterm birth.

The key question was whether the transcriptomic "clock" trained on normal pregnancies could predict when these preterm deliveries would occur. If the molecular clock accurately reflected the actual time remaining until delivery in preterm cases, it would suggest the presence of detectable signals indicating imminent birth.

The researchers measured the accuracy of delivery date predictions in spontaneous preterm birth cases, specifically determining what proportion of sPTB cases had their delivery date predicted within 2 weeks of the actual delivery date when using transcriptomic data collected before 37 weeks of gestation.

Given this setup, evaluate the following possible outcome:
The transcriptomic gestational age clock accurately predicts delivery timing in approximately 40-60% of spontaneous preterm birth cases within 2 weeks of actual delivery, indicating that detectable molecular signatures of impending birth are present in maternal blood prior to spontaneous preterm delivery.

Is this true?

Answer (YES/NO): NO